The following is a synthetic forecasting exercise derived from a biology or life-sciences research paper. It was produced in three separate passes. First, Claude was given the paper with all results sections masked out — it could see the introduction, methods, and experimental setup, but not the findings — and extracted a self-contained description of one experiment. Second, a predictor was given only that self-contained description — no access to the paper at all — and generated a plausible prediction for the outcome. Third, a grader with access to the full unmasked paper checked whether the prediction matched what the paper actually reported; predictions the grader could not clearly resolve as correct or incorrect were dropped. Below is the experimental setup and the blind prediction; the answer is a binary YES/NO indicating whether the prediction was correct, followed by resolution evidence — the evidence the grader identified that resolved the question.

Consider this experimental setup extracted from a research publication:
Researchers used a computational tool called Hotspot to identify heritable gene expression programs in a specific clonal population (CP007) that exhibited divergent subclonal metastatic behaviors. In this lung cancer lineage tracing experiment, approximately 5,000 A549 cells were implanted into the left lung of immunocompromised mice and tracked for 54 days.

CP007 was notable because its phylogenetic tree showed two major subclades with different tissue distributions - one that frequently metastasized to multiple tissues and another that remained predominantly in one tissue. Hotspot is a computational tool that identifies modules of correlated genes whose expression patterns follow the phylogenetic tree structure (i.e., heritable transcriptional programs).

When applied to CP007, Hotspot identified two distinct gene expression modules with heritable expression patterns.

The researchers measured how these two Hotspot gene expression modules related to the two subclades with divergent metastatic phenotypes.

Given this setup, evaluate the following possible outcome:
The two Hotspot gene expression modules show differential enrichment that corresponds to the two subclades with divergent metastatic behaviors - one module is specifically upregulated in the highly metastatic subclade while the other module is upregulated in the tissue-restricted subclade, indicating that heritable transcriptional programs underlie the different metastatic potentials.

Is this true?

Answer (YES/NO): YES